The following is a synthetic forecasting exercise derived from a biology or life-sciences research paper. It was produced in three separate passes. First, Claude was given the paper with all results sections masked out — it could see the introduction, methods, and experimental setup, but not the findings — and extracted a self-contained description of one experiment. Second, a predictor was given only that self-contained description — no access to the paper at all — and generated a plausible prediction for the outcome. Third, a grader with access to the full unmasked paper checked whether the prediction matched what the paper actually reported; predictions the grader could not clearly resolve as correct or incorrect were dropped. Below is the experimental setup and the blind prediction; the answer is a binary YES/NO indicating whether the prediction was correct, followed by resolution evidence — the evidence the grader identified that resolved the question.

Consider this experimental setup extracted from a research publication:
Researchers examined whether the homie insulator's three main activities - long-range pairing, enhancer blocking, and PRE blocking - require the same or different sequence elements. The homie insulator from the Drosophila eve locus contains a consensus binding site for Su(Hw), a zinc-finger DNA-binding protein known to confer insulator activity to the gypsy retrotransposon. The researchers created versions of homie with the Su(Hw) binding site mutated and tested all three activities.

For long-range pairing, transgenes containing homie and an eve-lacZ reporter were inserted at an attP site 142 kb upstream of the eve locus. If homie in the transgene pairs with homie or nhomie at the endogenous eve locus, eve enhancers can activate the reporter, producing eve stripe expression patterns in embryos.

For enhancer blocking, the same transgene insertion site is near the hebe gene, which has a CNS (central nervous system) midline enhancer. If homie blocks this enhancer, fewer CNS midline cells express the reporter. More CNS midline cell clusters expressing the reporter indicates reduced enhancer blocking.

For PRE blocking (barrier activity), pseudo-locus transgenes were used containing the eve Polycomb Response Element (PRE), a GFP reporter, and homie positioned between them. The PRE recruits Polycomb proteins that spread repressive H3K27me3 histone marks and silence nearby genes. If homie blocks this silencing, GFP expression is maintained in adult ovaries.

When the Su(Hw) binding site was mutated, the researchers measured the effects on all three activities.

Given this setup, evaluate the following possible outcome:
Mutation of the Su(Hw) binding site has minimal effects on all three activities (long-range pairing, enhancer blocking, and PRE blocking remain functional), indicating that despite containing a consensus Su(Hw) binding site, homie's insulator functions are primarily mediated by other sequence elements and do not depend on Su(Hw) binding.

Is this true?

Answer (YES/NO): NO